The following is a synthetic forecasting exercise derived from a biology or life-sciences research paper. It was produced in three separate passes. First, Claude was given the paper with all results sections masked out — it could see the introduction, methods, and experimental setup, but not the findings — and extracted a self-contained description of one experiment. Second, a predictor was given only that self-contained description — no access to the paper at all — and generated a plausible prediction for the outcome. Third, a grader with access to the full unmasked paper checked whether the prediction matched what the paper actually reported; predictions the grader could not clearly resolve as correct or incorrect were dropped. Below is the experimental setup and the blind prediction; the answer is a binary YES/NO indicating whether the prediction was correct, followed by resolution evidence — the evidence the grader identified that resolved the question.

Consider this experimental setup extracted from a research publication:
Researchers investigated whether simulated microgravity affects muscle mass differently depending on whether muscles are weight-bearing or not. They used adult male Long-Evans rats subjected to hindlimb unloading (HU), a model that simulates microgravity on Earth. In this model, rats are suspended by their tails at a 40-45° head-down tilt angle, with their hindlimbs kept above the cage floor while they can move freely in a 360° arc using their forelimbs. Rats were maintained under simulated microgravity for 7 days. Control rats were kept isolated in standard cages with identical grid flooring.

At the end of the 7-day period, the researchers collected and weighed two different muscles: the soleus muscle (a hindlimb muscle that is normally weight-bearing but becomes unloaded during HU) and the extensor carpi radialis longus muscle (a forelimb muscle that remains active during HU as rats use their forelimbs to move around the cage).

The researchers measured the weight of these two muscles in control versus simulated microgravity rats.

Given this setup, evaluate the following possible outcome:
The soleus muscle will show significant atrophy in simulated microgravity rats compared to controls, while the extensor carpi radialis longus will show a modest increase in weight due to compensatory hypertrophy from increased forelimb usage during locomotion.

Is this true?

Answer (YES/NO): NO